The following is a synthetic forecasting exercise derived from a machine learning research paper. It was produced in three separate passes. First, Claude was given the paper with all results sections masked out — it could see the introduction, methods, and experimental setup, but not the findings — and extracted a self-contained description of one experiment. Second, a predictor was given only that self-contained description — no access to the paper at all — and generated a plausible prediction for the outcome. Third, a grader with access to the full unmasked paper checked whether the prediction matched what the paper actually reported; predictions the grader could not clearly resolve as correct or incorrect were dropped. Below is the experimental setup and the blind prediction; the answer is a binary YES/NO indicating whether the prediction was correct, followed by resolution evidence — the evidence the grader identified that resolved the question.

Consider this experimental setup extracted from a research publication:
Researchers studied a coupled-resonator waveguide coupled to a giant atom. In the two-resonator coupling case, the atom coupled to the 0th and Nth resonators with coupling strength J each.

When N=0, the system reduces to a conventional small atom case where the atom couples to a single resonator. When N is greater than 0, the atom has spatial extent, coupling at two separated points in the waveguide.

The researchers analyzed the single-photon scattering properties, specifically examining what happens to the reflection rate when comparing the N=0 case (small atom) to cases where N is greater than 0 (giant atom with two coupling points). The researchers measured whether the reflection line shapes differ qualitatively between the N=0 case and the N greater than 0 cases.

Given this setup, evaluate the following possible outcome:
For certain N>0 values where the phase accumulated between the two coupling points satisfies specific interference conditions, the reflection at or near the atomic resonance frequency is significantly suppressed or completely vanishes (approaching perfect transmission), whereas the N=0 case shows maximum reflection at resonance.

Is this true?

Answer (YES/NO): YES